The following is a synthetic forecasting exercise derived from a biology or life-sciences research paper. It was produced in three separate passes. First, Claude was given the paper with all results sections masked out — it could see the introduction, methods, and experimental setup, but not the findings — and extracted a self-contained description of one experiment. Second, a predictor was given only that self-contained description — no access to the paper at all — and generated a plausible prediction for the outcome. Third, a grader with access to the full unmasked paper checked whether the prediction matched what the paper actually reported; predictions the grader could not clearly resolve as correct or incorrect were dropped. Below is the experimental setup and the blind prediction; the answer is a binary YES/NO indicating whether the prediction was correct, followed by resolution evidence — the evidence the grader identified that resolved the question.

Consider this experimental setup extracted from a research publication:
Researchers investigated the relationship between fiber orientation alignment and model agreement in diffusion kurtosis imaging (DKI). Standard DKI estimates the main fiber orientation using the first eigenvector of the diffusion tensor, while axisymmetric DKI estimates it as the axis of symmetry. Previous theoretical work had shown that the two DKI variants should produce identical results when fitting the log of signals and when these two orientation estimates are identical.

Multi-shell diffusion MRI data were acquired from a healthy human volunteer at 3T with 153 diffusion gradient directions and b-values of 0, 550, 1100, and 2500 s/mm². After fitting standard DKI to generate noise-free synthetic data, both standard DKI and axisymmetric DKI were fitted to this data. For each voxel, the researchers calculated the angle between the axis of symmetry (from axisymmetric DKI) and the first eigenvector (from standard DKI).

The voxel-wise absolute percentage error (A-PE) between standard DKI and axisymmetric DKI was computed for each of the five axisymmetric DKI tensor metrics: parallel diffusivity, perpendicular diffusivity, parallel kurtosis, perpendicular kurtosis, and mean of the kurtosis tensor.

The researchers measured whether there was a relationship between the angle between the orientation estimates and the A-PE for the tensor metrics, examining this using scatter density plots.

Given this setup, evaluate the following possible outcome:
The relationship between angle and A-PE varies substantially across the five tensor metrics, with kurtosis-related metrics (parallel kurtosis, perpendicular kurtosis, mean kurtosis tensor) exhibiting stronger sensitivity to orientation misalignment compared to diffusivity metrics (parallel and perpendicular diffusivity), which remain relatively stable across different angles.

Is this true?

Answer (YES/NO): NO